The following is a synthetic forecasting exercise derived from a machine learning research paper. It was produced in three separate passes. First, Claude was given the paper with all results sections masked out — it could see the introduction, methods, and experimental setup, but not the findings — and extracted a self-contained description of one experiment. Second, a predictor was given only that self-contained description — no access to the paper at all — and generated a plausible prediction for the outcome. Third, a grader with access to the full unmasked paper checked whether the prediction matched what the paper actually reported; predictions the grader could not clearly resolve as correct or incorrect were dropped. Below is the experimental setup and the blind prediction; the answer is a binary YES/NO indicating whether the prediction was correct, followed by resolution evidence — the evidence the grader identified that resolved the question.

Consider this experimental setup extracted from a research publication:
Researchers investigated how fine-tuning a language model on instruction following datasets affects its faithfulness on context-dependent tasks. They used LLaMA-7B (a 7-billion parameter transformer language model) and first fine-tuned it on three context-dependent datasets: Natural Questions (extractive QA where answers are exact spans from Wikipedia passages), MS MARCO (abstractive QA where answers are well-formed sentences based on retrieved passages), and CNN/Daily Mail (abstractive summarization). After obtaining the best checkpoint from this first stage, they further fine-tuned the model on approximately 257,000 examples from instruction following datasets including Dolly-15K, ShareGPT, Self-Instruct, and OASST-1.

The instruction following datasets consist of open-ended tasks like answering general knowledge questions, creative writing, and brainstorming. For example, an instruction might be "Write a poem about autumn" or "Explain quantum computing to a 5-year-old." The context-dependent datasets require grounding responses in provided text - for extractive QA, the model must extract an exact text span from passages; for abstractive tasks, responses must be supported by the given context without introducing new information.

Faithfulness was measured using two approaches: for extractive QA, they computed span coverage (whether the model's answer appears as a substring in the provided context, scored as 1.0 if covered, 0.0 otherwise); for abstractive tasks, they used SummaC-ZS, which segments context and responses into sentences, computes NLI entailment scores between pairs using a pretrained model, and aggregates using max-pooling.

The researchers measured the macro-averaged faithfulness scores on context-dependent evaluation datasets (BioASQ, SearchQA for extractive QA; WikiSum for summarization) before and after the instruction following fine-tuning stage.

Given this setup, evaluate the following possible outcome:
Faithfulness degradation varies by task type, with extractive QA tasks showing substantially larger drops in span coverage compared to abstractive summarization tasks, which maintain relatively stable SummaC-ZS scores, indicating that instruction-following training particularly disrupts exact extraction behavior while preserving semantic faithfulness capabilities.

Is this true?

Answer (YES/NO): NO